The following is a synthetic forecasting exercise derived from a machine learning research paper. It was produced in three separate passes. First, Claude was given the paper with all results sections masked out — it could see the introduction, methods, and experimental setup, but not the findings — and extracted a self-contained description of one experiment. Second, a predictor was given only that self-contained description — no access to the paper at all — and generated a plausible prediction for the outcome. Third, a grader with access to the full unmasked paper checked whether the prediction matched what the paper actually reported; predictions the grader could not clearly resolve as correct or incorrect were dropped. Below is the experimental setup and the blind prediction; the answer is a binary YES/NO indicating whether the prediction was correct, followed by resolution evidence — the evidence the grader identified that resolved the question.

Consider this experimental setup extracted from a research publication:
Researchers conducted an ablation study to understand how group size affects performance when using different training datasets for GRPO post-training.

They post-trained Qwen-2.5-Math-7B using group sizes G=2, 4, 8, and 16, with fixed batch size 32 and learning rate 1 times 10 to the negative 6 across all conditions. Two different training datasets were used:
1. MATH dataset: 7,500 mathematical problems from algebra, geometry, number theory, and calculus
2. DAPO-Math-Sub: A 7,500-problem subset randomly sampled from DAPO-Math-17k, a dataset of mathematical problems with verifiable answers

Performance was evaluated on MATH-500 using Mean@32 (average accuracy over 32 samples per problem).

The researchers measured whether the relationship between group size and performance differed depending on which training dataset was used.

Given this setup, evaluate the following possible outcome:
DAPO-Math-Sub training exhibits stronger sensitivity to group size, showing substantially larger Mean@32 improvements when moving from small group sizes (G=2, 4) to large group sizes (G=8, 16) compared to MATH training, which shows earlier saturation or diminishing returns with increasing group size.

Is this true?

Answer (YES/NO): NO